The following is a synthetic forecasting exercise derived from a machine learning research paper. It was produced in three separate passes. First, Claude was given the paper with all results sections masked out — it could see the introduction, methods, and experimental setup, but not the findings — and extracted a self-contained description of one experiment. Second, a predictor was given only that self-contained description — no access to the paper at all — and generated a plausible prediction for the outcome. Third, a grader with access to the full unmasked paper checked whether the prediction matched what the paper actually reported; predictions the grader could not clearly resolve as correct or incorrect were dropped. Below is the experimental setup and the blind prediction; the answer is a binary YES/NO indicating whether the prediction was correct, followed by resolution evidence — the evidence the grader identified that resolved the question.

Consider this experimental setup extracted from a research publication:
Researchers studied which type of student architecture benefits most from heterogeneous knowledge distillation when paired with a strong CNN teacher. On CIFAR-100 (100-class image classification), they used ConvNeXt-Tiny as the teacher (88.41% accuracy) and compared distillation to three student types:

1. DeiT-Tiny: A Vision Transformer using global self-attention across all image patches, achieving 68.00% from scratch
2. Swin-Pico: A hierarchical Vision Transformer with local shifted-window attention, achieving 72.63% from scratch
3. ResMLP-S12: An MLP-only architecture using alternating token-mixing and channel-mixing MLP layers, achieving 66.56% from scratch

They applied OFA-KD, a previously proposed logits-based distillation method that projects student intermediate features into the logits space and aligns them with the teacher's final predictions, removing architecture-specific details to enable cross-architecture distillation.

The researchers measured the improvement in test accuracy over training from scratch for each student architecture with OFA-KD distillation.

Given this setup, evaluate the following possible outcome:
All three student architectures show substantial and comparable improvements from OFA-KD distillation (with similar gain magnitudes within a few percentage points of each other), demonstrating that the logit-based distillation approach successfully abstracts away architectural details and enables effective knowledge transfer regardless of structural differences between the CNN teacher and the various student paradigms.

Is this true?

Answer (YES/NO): NO